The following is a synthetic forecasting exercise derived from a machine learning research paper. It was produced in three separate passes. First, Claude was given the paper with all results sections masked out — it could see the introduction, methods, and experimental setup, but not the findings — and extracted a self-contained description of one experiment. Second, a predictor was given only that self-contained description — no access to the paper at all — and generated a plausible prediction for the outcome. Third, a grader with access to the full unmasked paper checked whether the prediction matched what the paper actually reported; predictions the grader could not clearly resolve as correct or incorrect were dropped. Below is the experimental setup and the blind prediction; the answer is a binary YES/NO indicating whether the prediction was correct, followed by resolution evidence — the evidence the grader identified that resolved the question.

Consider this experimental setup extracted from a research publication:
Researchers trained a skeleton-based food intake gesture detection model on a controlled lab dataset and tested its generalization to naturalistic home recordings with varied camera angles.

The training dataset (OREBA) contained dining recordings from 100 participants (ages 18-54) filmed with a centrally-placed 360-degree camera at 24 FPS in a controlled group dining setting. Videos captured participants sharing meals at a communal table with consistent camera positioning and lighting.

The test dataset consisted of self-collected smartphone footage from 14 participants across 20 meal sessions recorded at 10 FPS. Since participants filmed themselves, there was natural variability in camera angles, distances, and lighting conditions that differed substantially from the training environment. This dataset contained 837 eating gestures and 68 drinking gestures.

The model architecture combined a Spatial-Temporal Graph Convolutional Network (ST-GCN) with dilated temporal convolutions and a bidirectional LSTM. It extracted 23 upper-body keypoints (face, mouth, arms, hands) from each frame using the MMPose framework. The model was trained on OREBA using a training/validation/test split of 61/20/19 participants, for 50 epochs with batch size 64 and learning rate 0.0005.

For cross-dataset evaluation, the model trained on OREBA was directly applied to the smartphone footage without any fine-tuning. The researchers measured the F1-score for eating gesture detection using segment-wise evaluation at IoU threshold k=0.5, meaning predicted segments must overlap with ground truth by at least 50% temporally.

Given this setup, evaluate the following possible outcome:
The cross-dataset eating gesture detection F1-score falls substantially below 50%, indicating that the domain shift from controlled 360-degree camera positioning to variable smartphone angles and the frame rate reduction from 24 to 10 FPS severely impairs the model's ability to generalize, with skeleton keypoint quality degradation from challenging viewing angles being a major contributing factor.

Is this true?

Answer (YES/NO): NO